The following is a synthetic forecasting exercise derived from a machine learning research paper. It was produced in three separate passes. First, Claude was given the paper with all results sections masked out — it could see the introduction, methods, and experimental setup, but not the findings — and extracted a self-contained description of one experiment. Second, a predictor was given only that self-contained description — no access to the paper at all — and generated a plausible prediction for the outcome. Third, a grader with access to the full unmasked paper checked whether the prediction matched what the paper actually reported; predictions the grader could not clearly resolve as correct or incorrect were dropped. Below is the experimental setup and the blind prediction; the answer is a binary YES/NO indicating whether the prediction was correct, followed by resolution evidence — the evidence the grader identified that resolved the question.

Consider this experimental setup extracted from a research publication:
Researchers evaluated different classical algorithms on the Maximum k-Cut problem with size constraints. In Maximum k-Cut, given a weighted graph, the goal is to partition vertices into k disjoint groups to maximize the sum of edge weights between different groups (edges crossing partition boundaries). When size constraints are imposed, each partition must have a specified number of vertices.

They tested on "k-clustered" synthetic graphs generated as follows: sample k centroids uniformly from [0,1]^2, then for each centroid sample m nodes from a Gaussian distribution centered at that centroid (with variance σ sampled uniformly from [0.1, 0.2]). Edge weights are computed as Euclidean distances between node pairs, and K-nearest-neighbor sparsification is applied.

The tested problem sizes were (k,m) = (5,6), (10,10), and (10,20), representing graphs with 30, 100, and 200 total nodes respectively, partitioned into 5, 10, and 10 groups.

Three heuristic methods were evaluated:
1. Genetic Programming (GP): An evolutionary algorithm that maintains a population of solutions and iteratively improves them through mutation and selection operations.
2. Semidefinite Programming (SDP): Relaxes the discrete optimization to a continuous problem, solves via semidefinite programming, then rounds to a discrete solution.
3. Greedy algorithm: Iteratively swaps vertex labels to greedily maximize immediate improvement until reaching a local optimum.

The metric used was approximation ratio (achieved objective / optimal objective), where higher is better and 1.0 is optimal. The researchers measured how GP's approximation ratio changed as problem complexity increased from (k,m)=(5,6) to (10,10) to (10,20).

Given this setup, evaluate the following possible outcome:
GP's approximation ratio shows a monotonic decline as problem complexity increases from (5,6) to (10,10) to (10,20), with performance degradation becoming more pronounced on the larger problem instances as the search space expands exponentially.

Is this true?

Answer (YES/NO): NO